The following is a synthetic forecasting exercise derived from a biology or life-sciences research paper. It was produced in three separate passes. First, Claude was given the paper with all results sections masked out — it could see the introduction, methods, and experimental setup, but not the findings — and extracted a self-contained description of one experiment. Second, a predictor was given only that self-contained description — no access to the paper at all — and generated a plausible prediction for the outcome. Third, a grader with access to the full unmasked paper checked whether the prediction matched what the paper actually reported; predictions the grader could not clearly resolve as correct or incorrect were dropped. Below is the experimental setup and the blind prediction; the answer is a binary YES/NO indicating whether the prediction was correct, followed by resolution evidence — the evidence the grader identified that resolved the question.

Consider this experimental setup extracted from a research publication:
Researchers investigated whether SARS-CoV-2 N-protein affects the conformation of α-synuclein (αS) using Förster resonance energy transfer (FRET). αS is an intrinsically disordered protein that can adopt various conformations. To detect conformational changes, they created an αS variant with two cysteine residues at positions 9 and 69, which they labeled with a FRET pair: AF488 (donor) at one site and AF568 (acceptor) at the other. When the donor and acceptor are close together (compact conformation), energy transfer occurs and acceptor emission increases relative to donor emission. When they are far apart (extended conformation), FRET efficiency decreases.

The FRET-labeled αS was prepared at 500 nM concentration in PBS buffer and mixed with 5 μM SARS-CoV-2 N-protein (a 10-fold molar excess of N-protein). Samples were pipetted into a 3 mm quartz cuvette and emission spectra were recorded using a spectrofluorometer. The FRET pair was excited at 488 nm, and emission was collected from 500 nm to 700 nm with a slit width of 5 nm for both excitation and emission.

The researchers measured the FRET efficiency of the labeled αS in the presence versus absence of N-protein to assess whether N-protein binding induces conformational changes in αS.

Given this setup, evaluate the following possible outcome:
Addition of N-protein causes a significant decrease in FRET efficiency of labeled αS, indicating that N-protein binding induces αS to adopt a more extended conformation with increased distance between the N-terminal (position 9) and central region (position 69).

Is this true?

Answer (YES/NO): NO